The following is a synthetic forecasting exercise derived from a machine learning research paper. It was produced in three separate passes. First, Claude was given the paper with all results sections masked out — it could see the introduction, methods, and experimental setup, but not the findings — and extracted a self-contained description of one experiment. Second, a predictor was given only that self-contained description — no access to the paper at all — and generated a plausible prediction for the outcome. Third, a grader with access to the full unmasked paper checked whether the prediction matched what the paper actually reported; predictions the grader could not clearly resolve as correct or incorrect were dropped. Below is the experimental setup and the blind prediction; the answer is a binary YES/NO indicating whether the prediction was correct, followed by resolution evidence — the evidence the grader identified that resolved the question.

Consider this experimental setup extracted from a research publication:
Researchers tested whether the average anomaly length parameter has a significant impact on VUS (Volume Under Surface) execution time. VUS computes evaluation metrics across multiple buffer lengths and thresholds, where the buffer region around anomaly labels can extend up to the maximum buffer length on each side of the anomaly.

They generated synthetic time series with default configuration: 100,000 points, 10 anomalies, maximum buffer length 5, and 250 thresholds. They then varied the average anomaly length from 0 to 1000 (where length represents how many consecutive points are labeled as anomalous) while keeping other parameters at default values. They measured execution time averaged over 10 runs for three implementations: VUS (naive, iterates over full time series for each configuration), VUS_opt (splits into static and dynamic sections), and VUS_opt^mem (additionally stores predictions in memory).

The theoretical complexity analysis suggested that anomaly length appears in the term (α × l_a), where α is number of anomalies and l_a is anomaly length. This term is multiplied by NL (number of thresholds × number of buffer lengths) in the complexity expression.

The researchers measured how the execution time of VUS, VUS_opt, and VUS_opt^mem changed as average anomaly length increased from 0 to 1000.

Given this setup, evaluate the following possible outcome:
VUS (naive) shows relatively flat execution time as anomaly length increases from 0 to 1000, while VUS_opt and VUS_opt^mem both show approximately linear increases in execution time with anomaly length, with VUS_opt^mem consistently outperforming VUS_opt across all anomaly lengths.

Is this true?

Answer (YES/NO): NO